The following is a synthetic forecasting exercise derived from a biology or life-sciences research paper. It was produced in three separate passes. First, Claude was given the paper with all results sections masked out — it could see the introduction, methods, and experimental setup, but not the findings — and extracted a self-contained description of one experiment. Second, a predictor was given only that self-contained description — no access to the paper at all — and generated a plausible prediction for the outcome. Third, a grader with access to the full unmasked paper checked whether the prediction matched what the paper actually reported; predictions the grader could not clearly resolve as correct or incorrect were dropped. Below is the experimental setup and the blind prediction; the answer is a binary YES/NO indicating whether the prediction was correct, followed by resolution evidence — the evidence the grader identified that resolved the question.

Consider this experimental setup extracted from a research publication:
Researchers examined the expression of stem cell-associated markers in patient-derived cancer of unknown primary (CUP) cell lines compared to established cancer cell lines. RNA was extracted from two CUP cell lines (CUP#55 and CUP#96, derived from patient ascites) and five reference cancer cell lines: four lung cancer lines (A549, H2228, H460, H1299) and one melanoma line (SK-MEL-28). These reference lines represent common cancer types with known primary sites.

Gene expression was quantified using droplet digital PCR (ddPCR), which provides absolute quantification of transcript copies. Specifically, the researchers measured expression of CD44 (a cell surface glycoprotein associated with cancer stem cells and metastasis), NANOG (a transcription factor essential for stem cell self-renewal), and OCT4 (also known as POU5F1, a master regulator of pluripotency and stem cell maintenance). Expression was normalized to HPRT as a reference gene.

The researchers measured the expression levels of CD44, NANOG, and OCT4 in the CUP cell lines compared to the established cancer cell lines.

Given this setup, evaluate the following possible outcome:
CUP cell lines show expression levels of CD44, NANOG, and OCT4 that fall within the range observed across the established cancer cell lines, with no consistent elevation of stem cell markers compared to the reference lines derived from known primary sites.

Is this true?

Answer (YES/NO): NO